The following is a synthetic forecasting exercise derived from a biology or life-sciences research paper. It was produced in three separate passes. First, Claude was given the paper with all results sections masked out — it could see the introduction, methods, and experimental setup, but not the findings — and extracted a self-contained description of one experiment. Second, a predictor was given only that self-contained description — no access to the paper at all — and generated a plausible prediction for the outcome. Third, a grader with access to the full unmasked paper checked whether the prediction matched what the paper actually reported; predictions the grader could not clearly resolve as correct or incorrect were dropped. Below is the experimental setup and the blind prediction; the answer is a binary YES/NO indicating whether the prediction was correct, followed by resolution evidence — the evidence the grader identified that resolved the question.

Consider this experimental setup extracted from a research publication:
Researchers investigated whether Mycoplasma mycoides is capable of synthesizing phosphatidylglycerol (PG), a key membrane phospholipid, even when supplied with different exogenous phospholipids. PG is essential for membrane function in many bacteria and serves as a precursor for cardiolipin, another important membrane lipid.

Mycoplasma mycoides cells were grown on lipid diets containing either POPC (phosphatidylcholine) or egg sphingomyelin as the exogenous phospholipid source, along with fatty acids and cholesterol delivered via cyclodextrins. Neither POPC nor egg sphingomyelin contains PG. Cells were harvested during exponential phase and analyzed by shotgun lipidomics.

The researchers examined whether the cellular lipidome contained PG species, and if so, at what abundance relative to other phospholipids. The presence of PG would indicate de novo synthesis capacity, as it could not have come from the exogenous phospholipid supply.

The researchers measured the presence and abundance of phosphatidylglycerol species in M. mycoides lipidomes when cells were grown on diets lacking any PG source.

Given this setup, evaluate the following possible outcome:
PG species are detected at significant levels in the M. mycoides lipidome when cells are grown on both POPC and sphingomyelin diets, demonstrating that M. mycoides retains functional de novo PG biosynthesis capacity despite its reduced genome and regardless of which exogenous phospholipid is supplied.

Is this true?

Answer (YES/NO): YES